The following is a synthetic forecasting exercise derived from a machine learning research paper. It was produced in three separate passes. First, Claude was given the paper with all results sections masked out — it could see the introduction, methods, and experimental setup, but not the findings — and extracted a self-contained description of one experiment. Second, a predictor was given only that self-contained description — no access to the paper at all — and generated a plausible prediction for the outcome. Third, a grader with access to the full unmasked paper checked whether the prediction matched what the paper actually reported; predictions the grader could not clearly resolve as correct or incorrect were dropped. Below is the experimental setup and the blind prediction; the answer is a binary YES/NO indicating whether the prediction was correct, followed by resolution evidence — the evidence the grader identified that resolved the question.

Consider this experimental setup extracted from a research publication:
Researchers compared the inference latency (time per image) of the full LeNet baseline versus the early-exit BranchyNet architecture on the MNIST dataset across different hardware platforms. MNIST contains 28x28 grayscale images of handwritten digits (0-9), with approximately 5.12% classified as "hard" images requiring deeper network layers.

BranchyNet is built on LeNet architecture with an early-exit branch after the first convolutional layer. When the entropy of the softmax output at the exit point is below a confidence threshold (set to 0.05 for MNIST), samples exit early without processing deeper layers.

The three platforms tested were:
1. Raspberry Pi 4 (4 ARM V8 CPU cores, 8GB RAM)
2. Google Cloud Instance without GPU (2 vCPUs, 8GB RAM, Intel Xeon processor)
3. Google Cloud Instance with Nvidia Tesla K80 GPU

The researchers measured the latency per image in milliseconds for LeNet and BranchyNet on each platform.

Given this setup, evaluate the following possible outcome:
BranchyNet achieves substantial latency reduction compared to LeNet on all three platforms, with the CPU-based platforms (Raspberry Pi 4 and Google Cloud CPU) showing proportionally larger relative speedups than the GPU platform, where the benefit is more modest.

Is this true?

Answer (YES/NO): YES